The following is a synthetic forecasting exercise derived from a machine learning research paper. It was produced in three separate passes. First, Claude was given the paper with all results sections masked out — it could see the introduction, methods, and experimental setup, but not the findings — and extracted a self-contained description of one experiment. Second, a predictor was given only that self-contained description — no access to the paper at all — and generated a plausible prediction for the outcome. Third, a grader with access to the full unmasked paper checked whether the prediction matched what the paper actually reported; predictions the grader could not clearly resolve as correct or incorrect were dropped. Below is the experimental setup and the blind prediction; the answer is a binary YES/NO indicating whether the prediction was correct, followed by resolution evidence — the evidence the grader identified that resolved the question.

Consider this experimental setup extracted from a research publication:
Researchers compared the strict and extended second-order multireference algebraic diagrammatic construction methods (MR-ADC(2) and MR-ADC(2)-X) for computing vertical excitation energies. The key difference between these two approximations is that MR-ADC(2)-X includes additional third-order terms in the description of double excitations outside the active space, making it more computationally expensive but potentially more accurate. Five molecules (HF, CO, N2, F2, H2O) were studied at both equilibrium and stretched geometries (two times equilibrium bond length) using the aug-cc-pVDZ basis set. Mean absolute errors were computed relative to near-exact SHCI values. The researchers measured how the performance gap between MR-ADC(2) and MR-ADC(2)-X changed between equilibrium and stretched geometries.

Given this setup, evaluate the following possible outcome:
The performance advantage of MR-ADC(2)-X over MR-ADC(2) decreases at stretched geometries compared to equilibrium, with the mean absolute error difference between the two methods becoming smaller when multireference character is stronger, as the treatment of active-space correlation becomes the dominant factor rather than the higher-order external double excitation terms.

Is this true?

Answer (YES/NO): YES